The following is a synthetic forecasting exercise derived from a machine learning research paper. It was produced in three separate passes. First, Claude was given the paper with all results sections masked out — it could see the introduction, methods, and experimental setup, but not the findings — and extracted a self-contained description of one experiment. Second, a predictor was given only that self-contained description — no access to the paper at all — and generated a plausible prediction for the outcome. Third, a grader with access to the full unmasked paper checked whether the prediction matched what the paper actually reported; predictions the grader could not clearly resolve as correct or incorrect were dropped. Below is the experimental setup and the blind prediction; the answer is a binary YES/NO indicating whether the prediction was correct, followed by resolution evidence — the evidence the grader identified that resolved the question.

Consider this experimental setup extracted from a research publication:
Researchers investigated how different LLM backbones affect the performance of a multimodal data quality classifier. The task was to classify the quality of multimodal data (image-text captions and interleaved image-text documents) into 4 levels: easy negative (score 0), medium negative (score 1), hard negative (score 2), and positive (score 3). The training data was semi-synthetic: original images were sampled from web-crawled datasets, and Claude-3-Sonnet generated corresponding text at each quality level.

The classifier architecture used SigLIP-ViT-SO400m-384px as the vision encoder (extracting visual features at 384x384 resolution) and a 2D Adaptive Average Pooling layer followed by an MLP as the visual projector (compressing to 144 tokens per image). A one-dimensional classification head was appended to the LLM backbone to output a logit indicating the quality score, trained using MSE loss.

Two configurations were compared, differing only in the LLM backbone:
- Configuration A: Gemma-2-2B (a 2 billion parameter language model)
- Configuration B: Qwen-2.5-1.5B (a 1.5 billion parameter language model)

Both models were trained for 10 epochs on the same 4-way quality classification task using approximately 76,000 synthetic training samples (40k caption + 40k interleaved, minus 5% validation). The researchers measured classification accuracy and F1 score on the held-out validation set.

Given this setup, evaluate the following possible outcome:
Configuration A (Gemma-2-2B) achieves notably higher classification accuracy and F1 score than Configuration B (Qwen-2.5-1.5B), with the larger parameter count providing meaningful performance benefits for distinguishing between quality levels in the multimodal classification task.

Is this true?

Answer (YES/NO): NO